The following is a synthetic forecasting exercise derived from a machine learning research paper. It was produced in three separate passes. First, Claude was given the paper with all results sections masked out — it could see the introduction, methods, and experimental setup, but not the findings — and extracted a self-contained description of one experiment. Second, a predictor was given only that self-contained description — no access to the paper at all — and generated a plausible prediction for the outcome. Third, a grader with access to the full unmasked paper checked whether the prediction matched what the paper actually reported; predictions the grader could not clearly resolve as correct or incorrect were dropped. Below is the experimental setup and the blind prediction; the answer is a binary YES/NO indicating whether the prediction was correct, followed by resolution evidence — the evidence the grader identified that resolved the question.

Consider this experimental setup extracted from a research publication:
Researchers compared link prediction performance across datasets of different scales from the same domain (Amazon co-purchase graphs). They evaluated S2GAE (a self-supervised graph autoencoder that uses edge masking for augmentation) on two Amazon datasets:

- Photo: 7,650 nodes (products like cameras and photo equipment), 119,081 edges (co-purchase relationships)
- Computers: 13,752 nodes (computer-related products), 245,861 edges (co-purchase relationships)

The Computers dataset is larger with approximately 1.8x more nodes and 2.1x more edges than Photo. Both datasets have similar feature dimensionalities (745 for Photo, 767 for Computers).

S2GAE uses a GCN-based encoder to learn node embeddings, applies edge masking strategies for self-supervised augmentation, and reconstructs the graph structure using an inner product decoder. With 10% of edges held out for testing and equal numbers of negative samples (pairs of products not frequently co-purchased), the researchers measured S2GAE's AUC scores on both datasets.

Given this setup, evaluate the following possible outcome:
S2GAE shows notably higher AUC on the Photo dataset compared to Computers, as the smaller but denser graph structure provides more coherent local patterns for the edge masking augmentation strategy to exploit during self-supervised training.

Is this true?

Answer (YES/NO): NO